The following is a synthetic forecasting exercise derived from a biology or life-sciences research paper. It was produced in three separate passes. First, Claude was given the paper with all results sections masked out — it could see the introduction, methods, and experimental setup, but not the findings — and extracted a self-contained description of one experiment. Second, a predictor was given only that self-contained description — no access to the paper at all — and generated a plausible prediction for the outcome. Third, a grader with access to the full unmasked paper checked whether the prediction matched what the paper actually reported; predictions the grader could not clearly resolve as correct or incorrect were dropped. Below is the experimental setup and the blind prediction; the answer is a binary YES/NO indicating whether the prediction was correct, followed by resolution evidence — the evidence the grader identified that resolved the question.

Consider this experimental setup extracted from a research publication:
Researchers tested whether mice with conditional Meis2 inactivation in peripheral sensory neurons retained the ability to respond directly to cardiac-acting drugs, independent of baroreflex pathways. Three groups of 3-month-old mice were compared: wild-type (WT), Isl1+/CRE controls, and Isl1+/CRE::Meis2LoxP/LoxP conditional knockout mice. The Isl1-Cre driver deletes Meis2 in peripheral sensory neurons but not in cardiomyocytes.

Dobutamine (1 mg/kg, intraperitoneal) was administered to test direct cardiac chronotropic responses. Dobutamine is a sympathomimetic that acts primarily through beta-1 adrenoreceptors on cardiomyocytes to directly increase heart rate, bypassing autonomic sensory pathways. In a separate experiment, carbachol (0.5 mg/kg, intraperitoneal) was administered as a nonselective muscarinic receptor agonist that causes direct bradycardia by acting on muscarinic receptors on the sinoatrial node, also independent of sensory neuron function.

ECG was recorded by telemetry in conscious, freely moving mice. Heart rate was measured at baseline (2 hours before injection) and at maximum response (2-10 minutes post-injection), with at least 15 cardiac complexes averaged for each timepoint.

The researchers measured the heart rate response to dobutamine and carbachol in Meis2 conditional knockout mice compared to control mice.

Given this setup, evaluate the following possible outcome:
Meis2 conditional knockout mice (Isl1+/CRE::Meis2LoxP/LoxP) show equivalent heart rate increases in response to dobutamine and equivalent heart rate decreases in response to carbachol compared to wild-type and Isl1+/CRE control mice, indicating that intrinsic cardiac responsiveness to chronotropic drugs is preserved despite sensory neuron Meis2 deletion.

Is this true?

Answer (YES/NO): YES